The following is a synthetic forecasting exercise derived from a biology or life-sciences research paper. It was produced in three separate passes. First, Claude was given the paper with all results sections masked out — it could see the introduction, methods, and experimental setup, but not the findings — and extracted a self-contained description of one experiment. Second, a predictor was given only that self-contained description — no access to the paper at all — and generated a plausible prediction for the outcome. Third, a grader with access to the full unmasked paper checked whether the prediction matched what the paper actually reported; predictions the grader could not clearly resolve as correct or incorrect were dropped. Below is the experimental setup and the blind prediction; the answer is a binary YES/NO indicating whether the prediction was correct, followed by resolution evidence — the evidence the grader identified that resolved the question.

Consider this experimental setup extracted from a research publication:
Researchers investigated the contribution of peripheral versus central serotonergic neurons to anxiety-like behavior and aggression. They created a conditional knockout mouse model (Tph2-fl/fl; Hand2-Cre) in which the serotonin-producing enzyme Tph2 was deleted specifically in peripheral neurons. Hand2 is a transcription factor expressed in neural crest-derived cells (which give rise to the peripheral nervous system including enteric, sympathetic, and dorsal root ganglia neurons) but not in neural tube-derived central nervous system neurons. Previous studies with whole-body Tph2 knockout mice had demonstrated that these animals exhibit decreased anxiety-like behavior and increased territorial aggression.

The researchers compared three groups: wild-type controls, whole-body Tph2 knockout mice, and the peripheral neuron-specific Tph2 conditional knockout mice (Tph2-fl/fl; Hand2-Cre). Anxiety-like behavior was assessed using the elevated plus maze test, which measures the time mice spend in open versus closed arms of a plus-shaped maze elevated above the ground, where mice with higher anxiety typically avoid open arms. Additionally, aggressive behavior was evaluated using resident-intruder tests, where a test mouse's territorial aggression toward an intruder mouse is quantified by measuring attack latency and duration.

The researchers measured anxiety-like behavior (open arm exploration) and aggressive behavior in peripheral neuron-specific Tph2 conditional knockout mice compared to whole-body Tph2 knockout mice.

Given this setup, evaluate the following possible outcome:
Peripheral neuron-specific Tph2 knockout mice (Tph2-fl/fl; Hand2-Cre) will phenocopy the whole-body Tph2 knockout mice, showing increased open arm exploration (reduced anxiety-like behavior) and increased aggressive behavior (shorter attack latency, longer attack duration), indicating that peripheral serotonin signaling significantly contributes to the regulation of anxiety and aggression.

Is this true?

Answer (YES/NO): NO